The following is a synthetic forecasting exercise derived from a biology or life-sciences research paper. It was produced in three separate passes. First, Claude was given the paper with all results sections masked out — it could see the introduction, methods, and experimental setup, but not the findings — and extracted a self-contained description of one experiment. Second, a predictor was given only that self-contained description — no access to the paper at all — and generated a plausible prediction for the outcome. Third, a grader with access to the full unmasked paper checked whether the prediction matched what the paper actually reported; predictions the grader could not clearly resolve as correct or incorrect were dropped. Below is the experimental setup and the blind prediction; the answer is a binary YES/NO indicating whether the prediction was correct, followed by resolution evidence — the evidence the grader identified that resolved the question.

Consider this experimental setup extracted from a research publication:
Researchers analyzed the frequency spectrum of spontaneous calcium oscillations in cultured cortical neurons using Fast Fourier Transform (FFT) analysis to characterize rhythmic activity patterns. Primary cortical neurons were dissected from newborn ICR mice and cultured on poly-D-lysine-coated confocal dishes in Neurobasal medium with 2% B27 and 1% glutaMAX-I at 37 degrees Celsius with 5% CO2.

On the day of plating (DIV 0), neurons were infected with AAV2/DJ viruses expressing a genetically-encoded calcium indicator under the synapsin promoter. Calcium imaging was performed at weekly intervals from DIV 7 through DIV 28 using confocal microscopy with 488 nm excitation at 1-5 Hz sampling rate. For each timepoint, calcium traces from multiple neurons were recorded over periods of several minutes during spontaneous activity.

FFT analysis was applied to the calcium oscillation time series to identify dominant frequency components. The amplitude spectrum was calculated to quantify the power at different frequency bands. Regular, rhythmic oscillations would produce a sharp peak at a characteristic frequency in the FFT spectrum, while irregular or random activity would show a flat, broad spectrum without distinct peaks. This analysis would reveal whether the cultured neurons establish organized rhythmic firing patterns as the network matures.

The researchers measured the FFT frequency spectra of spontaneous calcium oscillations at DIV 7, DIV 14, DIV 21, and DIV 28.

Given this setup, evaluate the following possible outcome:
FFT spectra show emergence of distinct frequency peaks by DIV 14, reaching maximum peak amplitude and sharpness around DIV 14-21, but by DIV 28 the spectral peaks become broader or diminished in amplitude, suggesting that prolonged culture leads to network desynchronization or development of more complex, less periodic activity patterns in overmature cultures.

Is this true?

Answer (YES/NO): NO